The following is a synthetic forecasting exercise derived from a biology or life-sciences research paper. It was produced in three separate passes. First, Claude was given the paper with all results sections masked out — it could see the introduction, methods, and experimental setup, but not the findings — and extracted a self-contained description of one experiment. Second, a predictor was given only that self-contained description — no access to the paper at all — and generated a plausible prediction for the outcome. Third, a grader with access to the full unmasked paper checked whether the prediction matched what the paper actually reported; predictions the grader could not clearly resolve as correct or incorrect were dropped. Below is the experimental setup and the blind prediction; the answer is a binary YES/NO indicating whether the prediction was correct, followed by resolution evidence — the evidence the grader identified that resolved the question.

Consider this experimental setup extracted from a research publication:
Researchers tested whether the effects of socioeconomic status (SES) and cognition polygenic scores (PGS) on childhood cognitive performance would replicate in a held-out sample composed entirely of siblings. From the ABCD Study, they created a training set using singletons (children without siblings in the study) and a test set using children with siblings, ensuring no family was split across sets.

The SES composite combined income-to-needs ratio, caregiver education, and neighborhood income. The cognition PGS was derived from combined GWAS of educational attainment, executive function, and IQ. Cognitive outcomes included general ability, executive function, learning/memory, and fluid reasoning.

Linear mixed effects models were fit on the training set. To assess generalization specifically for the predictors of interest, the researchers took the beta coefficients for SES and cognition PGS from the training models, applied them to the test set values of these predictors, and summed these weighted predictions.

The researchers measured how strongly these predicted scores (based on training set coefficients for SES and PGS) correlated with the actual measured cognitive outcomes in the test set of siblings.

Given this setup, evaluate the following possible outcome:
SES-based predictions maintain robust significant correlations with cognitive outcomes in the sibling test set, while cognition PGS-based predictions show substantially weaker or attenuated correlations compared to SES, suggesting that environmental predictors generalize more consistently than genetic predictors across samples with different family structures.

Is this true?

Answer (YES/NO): NO